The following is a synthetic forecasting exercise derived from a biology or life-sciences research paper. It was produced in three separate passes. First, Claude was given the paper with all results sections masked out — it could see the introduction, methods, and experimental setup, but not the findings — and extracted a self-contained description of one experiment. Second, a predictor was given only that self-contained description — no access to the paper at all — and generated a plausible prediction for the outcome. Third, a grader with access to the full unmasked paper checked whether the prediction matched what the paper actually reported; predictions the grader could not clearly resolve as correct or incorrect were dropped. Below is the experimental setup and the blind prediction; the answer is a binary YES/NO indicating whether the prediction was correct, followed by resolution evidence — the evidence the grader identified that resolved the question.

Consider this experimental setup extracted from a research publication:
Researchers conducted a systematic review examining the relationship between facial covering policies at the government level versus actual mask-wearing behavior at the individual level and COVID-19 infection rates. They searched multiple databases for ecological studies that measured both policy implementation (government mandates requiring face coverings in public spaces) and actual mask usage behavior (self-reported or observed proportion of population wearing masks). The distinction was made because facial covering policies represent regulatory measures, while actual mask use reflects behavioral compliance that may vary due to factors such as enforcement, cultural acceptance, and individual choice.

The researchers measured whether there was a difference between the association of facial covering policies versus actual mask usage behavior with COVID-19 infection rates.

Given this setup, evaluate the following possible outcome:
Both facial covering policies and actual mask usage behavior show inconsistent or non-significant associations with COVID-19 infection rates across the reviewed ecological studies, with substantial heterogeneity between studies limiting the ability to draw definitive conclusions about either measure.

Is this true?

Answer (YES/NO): NO